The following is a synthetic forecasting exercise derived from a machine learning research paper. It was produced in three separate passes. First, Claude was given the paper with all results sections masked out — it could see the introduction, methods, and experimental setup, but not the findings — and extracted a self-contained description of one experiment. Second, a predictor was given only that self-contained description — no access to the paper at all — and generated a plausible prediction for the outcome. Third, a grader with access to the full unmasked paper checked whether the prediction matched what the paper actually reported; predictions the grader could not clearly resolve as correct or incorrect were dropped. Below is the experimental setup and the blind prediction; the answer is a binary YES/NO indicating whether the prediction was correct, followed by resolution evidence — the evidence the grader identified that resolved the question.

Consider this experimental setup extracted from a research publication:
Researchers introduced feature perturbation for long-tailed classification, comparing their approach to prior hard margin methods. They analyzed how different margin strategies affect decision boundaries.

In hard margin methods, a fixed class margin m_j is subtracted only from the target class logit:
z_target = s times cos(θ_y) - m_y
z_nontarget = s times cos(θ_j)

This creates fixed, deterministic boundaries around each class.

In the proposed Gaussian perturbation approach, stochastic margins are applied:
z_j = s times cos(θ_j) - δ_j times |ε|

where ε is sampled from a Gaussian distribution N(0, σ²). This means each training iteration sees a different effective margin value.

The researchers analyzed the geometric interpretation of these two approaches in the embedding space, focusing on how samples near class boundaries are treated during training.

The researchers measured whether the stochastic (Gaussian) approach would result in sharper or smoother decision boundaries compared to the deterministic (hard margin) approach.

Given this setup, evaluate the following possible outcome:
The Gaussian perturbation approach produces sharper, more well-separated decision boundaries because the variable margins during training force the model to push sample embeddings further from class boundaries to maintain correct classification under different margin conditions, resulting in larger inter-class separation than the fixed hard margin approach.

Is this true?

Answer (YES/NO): NO